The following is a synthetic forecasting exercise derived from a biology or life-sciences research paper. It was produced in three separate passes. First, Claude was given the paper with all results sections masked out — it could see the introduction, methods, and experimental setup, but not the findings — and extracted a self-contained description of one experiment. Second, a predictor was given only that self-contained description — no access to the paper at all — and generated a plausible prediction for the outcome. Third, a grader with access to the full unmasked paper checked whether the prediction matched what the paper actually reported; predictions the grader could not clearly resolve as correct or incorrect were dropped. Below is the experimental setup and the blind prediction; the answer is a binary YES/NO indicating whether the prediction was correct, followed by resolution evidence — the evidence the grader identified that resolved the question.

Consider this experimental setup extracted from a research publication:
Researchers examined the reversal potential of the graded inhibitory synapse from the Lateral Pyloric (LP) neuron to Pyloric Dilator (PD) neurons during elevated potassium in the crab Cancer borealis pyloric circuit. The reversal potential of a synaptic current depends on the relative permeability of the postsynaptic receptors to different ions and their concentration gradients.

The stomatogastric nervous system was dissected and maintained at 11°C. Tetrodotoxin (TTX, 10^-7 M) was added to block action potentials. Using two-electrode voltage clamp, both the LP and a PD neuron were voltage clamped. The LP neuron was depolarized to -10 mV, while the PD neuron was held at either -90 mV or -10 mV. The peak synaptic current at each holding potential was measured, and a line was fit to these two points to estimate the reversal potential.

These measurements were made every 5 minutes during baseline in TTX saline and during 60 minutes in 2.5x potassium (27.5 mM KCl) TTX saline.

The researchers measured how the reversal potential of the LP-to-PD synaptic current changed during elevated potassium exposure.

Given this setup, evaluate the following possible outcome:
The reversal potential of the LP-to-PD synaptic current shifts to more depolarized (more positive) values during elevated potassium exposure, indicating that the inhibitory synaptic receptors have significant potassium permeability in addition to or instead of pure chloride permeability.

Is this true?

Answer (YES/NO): YES